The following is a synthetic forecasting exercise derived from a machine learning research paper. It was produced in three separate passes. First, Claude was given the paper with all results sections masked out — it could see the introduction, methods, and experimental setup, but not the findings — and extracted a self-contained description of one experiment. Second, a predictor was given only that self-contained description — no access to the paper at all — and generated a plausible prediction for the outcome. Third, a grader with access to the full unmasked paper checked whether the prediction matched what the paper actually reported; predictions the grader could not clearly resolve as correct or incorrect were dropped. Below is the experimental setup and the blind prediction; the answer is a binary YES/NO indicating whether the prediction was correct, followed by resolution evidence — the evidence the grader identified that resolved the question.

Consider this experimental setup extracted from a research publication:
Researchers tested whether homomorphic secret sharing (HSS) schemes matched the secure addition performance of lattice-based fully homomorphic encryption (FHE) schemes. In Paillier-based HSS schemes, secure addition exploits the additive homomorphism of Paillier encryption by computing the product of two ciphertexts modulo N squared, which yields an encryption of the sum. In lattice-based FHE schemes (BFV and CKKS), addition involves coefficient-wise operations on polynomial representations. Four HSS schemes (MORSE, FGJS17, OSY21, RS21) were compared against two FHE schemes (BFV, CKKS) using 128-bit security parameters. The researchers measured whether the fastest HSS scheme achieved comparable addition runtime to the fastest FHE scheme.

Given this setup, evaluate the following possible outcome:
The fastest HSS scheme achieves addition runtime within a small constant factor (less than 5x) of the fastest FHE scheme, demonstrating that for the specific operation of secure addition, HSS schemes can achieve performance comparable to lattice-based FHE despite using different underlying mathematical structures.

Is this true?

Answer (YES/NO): NO